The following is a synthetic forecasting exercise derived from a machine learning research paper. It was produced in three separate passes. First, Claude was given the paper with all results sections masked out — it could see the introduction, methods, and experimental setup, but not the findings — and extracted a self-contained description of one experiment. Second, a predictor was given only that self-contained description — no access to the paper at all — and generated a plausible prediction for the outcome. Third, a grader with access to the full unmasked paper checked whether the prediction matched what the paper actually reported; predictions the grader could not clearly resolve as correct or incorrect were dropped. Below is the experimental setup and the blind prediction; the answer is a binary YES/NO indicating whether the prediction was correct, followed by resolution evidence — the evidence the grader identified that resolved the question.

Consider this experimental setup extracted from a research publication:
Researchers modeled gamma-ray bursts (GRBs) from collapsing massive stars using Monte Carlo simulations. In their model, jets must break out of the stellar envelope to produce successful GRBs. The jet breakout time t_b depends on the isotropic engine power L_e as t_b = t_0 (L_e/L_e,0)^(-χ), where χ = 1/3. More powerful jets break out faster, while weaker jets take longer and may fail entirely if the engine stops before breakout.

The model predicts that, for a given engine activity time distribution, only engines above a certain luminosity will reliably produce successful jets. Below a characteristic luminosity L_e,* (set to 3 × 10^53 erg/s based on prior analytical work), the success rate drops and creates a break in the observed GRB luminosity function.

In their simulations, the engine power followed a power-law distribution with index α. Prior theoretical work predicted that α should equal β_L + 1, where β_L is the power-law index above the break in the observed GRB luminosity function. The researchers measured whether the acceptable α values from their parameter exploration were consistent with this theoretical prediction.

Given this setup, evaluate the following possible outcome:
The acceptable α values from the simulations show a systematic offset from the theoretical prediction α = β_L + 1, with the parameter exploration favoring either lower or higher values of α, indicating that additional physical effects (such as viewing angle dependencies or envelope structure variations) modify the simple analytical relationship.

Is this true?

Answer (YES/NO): NO